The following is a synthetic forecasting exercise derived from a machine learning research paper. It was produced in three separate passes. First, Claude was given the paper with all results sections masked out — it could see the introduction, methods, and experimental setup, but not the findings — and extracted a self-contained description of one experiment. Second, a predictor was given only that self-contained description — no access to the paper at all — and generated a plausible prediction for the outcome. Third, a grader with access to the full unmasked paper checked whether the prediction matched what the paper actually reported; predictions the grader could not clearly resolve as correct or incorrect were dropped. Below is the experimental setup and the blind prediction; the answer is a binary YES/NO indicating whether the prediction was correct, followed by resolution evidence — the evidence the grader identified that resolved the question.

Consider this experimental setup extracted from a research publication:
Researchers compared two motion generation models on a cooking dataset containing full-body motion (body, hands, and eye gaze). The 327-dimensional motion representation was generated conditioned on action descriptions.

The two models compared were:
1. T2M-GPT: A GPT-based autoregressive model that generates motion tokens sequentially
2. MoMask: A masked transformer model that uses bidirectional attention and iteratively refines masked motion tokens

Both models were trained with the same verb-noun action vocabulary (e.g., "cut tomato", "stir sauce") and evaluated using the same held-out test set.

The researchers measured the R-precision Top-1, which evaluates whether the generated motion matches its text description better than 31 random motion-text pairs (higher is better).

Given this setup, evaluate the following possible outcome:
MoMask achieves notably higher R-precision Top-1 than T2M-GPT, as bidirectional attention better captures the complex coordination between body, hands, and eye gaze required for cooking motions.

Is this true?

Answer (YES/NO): YES